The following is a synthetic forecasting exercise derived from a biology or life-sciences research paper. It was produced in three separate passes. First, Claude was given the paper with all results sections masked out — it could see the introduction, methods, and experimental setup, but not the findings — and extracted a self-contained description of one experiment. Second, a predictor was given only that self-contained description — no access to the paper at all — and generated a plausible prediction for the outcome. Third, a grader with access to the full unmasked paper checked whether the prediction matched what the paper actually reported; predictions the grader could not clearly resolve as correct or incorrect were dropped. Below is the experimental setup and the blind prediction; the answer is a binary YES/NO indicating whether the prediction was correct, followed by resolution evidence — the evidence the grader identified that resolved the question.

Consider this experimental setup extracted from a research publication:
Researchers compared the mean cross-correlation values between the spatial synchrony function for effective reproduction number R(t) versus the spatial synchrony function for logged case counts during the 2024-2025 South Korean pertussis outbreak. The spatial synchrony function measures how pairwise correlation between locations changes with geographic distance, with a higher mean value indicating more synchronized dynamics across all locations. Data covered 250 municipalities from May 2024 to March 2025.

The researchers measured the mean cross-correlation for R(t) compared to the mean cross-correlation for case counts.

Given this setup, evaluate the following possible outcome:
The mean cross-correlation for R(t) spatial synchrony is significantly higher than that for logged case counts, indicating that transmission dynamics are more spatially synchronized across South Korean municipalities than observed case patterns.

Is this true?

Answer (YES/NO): YES